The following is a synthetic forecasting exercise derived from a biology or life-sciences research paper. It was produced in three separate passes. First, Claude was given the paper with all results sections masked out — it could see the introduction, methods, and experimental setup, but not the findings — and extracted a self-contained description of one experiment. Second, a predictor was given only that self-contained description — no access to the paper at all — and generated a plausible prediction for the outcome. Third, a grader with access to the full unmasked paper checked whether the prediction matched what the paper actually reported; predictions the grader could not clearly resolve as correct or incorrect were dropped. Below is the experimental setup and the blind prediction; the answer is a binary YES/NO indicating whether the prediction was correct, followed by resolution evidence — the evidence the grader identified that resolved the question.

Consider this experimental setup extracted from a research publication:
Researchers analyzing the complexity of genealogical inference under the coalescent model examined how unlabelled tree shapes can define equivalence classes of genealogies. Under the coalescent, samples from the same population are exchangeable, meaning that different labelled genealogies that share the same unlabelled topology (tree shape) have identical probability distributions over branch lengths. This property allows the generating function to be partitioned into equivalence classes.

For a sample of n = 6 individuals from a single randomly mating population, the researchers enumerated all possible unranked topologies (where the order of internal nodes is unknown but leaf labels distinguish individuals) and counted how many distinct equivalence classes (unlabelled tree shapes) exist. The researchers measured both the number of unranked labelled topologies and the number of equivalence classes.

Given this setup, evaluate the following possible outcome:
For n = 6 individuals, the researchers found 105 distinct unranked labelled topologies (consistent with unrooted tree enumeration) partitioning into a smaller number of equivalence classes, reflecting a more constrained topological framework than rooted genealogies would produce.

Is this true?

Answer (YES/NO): NO